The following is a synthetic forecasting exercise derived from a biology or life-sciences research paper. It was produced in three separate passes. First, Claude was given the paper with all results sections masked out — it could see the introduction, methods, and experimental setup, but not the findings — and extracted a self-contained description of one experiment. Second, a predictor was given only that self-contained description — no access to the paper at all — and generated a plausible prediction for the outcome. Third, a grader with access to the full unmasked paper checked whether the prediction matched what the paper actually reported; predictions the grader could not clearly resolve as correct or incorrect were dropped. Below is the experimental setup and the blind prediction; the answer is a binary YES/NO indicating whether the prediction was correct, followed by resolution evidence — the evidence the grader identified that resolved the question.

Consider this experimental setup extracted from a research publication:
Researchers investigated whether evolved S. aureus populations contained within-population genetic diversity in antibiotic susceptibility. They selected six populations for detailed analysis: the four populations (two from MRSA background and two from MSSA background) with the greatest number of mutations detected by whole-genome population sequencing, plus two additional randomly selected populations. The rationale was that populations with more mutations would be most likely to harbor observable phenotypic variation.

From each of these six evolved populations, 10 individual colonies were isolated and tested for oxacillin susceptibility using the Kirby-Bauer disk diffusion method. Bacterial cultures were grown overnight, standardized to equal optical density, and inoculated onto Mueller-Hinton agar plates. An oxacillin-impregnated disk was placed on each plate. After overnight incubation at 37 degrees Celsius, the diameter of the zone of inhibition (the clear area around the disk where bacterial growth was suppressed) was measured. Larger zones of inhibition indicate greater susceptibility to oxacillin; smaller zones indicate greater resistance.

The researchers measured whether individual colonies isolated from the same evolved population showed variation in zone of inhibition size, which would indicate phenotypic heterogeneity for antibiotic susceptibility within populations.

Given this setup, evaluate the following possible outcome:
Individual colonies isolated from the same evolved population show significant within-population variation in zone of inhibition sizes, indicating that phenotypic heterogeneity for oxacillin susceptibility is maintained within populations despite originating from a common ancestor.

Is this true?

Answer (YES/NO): NO